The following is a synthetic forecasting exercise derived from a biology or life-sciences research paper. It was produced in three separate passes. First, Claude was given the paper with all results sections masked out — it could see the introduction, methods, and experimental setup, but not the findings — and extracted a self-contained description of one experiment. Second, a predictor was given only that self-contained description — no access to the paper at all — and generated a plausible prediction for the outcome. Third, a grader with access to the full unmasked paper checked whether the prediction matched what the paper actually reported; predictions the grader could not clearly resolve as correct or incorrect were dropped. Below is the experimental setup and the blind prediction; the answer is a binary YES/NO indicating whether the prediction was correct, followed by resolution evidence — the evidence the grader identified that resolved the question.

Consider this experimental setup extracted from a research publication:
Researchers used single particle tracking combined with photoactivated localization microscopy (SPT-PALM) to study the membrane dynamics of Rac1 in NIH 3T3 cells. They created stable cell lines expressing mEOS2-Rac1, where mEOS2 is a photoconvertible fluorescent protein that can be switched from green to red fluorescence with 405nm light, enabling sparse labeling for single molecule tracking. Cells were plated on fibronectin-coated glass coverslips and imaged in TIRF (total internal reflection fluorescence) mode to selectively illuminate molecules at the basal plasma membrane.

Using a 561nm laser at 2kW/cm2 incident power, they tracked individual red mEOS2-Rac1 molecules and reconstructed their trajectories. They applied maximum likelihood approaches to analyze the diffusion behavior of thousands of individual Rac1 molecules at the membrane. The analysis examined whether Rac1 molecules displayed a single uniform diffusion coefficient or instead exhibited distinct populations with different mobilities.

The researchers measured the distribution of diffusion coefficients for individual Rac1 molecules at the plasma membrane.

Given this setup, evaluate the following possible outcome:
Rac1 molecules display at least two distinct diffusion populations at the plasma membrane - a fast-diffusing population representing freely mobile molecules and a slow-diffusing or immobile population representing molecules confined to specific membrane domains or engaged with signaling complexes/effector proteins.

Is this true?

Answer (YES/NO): YES